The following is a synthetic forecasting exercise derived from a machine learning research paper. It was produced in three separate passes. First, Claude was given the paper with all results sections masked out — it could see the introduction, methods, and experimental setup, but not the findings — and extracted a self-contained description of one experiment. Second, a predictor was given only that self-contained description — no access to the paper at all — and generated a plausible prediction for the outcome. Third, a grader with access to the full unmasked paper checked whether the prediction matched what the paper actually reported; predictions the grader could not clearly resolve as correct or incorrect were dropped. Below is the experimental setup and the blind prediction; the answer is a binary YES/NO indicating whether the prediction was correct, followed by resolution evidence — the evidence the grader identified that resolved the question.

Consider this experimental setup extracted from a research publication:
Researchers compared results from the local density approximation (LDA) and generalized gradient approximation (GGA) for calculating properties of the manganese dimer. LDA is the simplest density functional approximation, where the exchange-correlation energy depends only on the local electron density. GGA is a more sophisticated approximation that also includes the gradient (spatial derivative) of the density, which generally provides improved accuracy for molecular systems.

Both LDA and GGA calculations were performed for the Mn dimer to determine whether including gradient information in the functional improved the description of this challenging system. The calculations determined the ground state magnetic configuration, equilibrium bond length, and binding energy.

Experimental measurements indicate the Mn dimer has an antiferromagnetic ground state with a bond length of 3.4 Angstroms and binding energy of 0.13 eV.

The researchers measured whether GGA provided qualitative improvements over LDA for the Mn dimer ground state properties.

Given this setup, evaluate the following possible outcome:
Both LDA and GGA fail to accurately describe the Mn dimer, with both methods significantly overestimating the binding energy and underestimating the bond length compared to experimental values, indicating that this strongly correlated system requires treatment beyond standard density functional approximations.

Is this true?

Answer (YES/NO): NO